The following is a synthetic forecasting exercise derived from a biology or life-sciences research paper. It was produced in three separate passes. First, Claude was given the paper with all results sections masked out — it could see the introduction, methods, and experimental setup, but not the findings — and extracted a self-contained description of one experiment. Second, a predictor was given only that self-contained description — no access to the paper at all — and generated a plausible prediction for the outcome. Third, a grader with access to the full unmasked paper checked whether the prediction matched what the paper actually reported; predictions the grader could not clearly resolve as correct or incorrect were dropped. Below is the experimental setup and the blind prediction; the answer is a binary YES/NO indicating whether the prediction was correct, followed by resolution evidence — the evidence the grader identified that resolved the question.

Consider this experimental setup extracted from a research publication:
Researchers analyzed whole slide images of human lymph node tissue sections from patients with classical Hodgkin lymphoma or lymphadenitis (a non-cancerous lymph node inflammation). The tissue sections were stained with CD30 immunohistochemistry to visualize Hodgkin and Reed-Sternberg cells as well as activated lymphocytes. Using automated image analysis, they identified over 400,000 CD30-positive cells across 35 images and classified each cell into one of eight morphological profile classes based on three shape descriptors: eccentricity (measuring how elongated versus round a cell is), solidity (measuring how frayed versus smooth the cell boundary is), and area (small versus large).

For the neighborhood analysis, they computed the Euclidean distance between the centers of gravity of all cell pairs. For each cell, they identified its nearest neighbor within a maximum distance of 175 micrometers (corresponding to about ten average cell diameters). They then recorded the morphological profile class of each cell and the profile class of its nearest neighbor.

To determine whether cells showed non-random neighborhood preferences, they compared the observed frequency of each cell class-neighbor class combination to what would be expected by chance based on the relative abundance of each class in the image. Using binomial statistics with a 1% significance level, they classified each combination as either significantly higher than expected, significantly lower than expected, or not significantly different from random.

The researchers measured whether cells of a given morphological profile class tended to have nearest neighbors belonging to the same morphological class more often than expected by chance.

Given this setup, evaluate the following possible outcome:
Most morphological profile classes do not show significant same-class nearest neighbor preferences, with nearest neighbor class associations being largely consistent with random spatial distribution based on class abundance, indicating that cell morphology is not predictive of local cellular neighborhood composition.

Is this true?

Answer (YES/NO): NO